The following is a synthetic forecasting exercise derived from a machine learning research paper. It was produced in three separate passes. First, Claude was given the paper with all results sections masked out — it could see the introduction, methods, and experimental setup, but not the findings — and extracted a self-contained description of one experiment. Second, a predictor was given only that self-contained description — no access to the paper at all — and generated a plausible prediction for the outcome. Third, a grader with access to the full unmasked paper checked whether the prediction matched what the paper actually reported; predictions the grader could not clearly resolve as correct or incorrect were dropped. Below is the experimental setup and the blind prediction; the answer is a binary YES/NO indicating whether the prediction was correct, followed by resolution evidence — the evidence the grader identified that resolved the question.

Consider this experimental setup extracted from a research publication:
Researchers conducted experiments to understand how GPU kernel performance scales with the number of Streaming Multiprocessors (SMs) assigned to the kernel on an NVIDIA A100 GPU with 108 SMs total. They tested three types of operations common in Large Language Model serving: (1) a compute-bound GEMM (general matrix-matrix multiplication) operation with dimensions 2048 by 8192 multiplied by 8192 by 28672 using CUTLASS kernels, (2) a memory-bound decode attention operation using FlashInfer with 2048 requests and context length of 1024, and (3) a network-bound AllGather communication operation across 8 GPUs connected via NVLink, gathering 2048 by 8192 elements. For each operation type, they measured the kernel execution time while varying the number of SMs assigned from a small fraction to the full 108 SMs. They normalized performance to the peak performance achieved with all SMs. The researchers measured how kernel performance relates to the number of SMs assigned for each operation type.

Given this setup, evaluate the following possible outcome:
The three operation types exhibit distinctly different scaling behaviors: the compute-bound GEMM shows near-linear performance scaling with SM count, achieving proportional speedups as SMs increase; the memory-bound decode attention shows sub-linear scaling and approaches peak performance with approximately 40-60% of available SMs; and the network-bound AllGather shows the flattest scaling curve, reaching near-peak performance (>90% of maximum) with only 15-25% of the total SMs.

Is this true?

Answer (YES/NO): NO